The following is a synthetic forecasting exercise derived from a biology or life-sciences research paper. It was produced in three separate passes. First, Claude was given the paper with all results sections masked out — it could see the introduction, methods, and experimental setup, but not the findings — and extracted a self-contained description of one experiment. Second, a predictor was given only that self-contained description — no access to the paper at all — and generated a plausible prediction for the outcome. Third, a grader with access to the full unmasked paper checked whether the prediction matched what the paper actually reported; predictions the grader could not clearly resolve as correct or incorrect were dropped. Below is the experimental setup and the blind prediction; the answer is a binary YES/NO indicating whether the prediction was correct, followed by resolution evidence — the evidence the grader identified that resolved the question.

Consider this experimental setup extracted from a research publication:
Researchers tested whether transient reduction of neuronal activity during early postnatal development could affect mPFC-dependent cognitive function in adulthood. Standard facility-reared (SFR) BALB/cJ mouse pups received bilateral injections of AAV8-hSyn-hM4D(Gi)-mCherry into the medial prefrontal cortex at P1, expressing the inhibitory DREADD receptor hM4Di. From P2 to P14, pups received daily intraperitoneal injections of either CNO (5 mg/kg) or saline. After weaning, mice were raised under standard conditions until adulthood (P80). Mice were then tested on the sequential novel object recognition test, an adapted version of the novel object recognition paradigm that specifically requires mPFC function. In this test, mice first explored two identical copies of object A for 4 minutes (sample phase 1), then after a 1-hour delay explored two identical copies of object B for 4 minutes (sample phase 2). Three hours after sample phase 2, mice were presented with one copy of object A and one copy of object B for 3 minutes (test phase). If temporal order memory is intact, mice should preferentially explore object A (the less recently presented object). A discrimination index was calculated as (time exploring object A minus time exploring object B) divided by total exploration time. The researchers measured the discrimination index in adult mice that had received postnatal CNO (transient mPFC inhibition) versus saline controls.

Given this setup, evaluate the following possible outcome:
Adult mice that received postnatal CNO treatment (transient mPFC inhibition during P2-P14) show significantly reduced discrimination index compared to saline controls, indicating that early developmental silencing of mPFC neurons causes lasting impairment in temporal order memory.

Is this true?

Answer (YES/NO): YES